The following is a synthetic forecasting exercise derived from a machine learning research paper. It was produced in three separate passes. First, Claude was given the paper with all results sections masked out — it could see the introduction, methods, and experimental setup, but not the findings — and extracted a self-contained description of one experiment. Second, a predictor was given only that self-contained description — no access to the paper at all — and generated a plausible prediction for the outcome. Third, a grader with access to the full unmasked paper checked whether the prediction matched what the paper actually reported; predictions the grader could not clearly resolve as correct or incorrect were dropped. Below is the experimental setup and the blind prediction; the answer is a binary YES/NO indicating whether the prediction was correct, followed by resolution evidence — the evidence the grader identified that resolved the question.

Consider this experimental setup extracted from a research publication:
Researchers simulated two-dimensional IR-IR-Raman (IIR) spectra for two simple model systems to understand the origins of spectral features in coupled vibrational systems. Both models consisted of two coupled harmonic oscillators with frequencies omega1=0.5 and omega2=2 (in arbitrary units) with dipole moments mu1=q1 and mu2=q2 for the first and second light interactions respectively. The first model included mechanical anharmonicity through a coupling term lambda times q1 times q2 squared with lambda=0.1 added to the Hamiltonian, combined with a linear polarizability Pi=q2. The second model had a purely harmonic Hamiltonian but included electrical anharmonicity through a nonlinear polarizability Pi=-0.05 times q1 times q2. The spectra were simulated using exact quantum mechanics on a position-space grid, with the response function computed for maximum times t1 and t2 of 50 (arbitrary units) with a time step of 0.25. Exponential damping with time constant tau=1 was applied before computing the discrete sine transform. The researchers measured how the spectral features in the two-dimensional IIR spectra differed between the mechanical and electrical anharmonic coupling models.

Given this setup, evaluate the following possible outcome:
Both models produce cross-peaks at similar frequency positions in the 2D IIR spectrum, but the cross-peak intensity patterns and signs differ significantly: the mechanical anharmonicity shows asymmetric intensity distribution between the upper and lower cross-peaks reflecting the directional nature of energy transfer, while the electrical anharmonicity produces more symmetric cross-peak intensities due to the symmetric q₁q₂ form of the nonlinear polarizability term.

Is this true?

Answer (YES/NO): YES